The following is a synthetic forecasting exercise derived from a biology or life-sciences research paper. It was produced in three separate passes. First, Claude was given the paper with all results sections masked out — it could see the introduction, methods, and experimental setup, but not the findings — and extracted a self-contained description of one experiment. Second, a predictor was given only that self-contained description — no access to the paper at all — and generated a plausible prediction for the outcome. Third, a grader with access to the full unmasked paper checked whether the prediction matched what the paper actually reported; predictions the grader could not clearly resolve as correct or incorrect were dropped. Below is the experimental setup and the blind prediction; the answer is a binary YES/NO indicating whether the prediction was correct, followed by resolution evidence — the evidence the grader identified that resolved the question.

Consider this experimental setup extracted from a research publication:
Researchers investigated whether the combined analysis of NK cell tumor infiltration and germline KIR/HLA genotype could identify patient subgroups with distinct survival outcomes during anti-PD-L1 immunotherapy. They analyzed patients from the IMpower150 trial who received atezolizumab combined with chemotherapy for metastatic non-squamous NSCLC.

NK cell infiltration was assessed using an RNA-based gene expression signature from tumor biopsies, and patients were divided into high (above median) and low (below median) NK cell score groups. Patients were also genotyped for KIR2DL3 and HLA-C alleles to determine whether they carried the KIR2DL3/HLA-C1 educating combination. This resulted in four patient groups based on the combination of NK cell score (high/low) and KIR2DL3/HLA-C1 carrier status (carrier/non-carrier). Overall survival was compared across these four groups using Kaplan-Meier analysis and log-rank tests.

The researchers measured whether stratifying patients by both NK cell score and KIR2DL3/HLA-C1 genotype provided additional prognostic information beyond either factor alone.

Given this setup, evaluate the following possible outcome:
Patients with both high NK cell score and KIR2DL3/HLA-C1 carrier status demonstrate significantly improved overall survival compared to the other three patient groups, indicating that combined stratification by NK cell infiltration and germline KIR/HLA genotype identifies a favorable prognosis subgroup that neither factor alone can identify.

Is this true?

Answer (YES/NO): NO